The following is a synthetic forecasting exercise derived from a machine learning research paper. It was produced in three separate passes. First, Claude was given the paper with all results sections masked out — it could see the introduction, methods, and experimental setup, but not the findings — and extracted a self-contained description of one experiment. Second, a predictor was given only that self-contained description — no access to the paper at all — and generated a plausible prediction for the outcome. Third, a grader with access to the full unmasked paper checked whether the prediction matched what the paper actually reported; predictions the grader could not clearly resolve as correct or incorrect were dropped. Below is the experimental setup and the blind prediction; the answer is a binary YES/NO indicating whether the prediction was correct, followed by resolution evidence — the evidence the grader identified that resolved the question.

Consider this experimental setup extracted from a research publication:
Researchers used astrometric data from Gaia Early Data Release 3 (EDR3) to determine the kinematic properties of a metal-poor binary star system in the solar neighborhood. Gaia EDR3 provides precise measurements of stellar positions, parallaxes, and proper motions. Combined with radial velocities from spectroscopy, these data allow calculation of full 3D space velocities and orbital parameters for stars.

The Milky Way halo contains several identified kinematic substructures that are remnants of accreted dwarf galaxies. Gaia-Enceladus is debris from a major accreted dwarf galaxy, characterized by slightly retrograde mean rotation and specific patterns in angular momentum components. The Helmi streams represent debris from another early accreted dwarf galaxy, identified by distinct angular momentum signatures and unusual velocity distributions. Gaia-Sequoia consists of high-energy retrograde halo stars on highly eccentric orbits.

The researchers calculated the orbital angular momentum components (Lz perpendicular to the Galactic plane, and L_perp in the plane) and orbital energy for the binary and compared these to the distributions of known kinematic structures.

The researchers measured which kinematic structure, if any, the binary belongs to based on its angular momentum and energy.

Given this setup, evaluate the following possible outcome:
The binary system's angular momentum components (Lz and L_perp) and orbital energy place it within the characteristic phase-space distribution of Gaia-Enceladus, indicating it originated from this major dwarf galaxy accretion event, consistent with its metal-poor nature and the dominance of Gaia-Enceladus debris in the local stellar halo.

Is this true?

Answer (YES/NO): NO